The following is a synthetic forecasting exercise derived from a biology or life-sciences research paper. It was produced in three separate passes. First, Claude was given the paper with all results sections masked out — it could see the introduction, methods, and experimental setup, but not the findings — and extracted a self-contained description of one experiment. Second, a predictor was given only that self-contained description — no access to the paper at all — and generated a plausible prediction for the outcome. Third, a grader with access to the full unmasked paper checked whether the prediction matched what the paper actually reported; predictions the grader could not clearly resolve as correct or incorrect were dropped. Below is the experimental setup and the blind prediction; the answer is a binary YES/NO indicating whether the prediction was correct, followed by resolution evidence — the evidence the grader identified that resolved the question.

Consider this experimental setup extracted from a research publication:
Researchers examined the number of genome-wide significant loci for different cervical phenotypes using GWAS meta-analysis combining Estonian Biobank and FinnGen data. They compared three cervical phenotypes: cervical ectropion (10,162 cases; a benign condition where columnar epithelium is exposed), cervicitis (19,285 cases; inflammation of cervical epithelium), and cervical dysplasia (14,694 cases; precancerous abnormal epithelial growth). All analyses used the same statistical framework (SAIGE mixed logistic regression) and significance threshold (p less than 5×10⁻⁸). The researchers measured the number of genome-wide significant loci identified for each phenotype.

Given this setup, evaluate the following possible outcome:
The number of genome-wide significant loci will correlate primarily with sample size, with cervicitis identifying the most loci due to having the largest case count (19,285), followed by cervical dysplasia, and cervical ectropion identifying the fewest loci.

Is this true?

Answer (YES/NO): NO